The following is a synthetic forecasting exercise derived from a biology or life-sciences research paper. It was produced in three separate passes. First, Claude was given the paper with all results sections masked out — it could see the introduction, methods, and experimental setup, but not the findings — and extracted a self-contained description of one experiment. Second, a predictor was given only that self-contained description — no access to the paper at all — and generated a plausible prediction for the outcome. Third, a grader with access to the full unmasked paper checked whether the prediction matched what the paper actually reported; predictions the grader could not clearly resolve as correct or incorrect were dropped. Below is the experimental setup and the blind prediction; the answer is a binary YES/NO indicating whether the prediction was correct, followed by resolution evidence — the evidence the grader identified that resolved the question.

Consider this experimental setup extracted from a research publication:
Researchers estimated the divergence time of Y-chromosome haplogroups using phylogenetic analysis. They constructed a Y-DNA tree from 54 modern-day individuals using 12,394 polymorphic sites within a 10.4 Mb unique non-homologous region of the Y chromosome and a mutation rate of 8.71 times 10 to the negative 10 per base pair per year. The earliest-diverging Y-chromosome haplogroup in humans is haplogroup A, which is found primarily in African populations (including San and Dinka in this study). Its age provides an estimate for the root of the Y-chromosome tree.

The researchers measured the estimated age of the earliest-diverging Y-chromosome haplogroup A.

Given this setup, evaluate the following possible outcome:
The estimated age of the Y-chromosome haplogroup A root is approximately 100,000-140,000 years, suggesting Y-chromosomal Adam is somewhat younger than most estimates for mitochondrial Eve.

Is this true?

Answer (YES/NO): NO